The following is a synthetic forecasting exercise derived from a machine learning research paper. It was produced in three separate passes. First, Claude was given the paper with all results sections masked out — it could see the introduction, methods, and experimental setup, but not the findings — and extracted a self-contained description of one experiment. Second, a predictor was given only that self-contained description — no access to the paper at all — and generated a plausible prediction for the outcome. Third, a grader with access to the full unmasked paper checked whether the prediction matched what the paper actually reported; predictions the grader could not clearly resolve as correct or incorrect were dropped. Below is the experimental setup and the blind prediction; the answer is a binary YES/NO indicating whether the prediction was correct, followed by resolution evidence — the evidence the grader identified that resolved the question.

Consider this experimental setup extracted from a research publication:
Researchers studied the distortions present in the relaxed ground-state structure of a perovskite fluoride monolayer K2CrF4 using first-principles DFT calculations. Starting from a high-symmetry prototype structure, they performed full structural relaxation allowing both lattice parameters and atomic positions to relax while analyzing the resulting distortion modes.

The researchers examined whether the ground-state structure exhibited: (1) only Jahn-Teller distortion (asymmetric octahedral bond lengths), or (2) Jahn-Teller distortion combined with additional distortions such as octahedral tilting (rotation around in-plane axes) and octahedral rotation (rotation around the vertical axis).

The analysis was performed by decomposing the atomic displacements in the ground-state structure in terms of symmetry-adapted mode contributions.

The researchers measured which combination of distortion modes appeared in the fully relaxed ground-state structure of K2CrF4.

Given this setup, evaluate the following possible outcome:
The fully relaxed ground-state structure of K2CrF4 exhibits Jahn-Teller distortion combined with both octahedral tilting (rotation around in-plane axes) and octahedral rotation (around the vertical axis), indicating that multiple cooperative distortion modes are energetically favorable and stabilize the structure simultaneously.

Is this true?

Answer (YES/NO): YES